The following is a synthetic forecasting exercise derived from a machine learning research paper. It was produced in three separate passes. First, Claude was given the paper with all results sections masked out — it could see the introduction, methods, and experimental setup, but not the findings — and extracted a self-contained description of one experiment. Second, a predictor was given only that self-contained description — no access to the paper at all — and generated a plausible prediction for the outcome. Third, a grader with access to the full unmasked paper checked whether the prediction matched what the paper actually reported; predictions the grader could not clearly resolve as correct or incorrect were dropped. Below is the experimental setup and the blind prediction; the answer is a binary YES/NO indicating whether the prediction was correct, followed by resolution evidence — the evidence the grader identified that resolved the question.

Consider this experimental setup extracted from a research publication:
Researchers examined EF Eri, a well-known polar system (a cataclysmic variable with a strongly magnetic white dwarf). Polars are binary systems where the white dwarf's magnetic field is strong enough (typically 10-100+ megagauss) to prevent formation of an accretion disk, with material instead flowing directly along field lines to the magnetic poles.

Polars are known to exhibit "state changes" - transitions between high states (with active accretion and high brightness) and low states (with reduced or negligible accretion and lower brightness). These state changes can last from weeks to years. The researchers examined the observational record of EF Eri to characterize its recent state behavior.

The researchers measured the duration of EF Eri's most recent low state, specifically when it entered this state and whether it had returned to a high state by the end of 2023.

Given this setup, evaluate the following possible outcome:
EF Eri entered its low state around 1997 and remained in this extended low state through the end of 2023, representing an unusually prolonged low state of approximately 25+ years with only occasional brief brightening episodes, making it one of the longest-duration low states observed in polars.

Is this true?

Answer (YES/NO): NO